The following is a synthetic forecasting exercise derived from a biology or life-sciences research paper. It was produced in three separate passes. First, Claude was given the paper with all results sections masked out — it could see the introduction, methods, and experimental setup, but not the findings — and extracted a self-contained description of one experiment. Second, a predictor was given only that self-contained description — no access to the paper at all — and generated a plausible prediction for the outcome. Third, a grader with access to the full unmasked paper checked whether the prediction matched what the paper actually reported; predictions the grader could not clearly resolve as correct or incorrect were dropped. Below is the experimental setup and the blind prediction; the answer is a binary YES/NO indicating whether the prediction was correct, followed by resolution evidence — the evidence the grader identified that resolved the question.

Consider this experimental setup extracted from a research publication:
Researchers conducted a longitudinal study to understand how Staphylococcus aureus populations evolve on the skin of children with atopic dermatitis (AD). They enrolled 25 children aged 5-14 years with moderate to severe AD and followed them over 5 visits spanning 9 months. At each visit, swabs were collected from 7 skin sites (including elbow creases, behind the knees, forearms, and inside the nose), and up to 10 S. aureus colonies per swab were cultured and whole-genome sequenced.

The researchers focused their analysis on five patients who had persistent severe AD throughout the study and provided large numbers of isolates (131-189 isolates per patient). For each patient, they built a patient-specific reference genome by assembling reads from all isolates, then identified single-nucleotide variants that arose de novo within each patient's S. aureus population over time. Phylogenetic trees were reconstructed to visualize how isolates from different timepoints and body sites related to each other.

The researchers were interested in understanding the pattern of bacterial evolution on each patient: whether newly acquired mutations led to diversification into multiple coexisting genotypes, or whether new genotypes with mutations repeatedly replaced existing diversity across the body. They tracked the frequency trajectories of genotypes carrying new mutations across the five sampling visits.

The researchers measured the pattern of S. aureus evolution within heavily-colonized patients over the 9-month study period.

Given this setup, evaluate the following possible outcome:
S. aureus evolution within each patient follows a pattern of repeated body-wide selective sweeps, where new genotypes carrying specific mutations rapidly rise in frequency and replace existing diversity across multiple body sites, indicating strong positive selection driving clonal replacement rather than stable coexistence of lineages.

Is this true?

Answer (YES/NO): YES